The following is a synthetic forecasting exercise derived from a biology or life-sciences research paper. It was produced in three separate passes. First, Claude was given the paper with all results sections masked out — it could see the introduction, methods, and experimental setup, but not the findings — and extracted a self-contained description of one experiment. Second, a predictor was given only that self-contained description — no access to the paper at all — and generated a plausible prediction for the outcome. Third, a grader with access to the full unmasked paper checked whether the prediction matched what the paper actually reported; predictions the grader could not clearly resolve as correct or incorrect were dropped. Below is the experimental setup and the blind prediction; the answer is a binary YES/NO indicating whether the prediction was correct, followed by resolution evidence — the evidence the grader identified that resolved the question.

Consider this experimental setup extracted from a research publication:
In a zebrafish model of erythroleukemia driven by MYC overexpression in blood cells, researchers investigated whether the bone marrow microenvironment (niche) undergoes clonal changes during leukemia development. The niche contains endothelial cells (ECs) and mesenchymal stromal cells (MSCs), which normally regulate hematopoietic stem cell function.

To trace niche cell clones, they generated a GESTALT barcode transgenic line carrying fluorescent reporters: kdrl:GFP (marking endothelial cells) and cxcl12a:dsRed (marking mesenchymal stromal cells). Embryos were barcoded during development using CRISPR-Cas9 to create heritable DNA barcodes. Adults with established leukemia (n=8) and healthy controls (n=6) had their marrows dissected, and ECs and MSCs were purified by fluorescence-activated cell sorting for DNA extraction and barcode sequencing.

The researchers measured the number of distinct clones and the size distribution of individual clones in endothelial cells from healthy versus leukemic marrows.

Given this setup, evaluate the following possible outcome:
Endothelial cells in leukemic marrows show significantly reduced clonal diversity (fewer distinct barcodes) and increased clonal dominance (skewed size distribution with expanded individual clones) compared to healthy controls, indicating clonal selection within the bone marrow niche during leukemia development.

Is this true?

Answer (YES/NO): YES